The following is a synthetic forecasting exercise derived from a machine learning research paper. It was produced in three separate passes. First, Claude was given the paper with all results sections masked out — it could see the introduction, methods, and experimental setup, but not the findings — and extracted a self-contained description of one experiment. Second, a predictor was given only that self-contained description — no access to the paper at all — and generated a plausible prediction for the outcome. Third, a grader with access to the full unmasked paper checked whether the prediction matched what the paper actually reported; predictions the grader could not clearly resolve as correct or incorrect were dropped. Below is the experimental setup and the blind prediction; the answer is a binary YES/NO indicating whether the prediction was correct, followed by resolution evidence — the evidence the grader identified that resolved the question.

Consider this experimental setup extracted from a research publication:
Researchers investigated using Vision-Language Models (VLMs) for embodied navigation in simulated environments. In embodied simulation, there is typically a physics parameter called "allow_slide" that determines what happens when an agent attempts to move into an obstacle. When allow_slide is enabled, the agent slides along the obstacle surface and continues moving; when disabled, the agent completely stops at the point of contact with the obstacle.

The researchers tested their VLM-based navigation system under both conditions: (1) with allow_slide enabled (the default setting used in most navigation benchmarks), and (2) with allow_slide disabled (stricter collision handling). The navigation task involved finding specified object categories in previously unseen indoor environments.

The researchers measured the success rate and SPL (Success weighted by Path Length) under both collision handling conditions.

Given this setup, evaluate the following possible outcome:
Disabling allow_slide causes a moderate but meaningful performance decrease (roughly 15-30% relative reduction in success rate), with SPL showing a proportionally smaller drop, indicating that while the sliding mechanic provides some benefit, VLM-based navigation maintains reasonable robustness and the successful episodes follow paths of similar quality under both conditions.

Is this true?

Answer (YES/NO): NO